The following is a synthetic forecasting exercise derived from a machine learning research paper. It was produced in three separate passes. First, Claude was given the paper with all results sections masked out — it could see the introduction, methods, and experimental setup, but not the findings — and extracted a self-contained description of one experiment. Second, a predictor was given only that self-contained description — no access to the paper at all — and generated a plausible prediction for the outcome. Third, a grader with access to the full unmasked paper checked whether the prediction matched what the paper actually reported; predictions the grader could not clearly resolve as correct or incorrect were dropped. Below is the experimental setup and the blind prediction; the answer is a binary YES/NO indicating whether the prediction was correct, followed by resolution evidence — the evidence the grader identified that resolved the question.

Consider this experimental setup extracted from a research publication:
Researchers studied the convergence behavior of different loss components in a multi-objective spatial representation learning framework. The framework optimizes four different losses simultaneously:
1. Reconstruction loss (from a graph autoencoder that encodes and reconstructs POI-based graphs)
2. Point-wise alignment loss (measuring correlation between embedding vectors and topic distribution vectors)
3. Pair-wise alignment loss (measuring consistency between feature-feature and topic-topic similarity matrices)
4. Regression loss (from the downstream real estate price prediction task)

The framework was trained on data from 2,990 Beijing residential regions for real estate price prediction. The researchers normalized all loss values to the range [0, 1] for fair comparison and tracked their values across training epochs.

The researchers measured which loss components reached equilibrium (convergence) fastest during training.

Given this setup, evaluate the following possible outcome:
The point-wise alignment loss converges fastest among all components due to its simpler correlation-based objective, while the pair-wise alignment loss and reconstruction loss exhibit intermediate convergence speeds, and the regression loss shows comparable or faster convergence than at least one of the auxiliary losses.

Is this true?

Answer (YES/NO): NO